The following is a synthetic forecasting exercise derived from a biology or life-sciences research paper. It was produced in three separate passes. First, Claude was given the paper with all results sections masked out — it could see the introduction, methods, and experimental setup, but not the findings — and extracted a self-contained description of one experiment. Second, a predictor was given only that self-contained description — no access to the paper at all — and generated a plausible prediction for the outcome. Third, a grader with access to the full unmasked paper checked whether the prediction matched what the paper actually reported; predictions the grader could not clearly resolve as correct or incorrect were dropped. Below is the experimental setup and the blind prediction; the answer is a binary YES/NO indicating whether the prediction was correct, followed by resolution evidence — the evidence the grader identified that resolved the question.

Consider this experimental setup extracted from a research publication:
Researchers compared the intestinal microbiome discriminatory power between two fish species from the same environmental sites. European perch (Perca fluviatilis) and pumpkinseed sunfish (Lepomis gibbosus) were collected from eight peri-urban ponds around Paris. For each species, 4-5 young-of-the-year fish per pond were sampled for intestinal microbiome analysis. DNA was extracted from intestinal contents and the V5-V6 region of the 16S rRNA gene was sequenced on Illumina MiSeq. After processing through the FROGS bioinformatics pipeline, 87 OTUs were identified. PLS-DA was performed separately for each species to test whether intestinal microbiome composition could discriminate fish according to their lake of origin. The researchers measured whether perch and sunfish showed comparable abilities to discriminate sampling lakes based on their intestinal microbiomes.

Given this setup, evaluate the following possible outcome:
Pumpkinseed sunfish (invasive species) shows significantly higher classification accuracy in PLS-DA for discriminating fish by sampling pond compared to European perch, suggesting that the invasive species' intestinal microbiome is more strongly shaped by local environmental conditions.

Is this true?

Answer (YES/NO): NO